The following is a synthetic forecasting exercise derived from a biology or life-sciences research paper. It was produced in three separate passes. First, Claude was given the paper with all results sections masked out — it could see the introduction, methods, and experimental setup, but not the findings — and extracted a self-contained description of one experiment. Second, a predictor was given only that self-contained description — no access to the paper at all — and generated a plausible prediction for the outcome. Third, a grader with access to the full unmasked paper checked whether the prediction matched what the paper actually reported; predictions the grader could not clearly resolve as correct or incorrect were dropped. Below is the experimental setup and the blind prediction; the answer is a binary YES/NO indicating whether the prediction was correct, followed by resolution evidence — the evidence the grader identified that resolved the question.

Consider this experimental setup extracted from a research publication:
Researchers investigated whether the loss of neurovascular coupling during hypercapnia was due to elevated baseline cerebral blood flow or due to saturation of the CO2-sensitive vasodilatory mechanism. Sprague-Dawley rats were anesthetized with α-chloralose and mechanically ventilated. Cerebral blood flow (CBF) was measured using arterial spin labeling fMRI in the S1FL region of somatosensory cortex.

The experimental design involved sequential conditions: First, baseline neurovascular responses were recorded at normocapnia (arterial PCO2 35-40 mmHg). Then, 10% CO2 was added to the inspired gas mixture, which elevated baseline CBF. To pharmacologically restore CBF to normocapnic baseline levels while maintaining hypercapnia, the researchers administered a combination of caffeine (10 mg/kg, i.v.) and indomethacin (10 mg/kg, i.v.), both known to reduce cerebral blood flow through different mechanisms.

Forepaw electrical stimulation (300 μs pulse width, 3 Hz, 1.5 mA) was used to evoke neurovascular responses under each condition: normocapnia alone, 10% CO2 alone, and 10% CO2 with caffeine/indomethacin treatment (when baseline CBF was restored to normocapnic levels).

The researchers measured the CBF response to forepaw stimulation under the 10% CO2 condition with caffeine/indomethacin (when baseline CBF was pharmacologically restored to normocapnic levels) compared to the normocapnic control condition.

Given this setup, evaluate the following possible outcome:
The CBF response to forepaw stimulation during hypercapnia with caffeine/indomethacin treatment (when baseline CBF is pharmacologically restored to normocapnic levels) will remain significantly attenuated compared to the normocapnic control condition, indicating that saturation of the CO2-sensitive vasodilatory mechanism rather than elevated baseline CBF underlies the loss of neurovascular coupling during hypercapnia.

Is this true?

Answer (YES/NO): YES